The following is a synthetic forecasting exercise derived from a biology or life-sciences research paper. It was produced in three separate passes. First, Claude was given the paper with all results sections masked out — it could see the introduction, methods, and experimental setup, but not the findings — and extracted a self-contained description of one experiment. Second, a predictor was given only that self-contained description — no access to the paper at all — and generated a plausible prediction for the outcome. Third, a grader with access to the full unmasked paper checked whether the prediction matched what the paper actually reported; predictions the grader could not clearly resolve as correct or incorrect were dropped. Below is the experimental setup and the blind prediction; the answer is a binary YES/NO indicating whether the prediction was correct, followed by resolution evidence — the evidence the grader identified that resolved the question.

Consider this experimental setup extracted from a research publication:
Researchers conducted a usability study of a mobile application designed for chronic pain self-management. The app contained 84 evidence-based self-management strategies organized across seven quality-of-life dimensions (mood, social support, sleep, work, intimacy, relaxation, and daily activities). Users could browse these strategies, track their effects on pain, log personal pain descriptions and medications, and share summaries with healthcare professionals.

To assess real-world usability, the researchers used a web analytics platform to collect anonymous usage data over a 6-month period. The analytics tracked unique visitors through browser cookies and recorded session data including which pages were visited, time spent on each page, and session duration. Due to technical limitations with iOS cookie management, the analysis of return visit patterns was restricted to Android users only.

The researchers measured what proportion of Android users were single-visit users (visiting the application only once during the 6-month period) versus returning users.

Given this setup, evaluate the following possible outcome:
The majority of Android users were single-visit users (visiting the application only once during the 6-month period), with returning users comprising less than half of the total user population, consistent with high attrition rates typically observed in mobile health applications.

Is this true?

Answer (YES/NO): YES